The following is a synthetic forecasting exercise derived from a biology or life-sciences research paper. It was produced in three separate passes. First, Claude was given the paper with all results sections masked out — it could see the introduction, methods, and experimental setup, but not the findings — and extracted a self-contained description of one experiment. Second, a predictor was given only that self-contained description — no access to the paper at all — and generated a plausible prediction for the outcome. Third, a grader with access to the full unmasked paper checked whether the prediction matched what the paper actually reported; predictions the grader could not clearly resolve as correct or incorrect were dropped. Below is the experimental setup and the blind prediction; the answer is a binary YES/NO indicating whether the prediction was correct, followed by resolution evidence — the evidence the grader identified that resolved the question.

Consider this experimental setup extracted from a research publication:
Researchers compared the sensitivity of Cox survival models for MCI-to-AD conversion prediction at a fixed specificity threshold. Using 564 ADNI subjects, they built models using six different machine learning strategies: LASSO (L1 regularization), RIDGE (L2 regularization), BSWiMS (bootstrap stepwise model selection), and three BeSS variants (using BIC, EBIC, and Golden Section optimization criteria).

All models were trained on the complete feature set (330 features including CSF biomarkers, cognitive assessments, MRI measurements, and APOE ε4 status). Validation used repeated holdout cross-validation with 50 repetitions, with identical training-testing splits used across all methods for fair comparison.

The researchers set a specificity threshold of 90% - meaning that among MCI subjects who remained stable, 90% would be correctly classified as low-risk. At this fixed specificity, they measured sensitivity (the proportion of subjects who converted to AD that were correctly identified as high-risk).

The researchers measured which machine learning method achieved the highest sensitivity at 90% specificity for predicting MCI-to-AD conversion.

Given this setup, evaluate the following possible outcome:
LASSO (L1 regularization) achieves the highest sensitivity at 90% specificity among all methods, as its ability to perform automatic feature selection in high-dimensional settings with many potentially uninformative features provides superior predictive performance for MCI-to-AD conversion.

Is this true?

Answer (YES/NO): NO